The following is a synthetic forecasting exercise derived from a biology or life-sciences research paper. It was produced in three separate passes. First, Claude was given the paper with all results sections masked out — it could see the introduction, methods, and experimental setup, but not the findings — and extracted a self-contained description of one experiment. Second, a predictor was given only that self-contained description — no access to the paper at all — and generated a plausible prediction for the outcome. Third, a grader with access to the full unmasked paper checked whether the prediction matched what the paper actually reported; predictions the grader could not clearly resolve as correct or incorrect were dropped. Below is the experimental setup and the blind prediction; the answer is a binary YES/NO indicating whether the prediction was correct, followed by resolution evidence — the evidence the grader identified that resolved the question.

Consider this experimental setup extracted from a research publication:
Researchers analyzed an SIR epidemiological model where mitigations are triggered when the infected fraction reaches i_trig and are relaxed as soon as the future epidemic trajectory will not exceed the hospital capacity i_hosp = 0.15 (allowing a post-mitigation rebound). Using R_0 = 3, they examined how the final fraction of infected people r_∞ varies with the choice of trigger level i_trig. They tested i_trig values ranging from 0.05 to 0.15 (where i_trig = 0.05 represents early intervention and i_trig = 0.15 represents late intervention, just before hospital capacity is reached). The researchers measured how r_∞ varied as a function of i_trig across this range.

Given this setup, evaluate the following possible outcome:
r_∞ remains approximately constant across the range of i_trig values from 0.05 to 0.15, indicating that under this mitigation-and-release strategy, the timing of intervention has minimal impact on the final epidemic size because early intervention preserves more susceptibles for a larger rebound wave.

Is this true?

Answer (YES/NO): YES